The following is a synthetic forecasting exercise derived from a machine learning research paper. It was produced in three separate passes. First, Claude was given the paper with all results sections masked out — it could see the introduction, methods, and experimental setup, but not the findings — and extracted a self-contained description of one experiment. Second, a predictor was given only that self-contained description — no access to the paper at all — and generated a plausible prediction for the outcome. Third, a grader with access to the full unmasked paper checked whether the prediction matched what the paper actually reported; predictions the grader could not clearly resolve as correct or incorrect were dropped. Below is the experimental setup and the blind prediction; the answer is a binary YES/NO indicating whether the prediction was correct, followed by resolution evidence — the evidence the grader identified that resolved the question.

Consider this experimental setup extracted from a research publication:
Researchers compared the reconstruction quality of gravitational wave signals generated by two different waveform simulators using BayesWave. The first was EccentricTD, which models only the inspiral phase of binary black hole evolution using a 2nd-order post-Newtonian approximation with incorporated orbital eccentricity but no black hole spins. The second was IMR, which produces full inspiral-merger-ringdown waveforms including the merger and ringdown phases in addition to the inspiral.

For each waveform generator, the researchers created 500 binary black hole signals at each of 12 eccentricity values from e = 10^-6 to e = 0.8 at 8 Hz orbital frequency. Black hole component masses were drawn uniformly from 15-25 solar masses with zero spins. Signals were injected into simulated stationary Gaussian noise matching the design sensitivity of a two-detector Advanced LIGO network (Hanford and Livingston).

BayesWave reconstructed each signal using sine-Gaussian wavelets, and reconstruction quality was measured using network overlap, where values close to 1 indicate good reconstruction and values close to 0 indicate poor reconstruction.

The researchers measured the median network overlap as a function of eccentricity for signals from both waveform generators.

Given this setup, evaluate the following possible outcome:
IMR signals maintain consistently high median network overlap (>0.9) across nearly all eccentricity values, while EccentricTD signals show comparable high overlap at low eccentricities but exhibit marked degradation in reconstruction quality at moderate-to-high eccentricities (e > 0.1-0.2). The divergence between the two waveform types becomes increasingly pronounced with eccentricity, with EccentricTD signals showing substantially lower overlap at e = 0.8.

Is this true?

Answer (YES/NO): NO